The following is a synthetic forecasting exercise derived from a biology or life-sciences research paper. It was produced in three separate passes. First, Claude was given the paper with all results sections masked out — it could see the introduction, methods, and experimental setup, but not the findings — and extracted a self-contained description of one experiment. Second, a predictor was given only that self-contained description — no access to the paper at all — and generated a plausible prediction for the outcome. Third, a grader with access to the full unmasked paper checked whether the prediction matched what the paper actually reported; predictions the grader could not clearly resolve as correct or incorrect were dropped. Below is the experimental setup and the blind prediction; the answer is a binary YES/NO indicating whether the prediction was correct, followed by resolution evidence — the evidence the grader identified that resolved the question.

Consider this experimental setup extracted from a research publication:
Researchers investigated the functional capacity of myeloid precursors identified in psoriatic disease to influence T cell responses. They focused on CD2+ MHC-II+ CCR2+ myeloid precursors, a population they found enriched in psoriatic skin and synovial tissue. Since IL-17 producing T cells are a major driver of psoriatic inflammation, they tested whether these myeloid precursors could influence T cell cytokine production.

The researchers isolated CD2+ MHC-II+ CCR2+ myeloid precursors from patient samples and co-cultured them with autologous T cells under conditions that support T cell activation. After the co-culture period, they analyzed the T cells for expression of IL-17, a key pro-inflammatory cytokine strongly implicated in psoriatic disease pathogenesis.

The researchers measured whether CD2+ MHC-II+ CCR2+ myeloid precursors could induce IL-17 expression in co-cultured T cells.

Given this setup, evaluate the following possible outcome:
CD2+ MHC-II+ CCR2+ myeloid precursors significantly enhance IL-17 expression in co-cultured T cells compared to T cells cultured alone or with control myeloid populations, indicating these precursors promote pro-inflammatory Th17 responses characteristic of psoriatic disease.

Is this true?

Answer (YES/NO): YES